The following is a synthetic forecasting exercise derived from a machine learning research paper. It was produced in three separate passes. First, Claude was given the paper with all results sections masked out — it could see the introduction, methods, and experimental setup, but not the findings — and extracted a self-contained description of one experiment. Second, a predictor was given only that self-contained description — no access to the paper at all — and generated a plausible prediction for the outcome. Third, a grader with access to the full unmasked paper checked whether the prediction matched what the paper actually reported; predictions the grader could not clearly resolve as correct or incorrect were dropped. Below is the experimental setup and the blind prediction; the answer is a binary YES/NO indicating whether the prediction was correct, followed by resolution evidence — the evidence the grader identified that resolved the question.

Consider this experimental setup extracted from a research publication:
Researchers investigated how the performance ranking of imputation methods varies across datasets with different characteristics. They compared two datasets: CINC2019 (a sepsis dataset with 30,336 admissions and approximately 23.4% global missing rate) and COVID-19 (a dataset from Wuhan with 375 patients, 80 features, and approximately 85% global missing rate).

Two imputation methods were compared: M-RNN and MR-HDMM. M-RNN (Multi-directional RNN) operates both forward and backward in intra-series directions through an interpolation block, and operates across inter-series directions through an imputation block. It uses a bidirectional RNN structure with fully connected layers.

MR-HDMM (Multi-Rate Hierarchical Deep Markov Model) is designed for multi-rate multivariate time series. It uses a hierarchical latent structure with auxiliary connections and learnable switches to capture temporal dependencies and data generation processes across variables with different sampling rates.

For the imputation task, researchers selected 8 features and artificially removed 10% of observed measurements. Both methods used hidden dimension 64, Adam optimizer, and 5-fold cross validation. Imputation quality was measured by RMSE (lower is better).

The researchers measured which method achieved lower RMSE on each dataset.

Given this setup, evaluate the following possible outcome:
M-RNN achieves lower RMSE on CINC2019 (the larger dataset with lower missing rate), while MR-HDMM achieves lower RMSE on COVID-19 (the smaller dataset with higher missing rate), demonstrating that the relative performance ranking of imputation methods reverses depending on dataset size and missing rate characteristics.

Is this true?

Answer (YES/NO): NO